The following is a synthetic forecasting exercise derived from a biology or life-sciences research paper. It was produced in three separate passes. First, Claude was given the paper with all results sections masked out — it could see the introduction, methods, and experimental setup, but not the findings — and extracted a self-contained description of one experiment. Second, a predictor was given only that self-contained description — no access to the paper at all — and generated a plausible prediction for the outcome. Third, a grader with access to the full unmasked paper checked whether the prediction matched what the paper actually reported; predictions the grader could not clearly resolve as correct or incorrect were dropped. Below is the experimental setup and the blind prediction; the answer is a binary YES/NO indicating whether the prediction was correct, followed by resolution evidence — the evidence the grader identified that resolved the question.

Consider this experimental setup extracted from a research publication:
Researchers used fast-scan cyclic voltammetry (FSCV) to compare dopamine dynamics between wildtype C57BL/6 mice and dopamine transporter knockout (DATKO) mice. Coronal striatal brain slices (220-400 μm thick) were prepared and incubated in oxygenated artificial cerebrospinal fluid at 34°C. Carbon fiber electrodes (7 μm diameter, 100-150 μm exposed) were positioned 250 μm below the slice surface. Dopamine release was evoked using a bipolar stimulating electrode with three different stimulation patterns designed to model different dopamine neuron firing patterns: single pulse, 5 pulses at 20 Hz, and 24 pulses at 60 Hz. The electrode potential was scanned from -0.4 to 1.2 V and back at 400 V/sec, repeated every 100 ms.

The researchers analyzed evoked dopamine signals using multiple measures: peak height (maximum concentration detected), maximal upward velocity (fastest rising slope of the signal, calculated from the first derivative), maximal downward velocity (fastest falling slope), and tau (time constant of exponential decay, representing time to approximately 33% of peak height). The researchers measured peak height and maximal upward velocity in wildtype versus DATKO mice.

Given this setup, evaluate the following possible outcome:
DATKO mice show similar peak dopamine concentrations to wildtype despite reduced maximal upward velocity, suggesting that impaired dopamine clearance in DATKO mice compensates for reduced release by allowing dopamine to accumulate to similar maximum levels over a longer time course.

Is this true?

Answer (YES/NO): NO